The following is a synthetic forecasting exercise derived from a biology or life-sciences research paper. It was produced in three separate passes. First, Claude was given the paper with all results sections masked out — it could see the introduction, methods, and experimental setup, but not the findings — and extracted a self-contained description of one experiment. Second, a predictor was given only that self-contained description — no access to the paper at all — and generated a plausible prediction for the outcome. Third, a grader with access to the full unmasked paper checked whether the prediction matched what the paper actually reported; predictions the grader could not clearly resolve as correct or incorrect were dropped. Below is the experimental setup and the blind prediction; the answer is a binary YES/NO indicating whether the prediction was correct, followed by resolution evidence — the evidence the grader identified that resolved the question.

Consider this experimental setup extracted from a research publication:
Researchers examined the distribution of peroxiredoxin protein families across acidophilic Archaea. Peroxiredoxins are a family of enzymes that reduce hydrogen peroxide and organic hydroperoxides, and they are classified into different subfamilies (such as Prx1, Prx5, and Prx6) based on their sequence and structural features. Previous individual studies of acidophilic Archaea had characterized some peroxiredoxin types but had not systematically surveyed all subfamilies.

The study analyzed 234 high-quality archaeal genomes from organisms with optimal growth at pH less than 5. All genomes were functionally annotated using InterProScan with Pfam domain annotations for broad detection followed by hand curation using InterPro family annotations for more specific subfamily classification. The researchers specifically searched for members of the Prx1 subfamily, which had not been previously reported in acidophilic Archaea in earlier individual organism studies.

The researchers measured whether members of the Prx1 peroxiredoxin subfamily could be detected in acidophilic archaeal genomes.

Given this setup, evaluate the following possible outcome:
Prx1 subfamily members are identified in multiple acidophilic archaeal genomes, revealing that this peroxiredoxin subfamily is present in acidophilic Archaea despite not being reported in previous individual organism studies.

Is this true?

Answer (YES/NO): YES